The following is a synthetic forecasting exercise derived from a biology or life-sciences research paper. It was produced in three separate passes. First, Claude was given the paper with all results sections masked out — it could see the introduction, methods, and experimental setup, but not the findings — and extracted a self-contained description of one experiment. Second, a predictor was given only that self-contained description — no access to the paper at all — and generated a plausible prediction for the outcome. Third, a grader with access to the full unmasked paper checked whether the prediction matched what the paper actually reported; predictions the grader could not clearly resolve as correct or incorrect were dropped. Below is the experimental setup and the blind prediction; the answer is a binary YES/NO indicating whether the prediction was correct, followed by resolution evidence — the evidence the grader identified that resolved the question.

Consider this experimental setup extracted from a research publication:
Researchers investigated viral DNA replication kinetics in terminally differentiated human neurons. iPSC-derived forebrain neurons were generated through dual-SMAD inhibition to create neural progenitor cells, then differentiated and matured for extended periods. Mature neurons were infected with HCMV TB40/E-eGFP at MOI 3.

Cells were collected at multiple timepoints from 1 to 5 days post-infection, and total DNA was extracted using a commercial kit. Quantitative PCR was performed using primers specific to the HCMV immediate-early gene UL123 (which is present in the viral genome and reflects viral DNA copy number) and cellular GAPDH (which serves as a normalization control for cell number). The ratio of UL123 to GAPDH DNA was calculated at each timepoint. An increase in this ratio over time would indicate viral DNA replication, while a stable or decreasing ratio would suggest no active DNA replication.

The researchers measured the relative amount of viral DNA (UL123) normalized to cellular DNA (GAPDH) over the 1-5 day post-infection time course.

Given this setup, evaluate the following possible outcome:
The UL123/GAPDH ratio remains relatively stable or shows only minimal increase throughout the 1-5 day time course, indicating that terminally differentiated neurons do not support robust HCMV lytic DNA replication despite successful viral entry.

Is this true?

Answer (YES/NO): NO